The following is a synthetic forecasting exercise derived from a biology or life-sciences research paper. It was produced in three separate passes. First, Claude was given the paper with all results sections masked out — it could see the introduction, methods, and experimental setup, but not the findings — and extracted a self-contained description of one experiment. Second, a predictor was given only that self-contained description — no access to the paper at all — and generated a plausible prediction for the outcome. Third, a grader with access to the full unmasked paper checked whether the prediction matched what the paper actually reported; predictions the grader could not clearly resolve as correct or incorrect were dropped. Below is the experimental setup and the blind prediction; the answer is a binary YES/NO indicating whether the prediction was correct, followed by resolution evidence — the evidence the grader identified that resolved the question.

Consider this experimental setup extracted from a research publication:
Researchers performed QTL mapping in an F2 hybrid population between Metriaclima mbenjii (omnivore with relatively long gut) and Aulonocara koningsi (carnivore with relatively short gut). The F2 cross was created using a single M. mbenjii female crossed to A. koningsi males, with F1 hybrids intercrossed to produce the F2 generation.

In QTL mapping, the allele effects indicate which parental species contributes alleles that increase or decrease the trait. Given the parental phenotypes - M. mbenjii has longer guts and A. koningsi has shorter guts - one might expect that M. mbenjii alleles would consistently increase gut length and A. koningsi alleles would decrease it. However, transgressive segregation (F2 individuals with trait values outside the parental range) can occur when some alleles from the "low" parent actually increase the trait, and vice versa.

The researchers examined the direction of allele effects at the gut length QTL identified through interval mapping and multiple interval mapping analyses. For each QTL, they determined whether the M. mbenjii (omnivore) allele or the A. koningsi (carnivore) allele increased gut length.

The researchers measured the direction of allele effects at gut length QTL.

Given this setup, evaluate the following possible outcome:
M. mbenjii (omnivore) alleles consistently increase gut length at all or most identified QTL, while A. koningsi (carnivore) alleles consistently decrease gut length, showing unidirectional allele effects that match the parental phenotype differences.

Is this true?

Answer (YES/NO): YES